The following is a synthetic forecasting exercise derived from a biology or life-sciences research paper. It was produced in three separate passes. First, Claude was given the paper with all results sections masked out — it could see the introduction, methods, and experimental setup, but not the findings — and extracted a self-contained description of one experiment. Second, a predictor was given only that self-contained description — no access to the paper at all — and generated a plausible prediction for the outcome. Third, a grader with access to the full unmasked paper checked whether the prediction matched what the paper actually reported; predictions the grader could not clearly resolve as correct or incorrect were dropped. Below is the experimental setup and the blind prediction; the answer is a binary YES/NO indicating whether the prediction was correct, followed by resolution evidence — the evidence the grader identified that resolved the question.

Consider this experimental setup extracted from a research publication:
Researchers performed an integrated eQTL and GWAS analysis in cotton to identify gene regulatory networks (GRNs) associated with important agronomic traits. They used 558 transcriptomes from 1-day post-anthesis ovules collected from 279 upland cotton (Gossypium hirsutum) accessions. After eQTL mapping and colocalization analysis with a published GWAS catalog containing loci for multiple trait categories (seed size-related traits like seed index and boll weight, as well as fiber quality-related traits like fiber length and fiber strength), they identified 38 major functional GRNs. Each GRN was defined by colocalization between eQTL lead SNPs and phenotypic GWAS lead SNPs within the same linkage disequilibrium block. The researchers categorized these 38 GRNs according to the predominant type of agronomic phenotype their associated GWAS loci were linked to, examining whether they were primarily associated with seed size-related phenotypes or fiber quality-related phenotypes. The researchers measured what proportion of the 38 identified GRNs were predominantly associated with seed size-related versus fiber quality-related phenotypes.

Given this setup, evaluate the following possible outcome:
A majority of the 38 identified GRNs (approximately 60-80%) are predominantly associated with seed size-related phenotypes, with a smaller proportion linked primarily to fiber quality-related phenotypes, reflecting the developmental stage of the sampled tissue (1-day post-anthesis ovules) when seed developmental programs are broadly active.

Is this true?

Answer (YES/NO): YES